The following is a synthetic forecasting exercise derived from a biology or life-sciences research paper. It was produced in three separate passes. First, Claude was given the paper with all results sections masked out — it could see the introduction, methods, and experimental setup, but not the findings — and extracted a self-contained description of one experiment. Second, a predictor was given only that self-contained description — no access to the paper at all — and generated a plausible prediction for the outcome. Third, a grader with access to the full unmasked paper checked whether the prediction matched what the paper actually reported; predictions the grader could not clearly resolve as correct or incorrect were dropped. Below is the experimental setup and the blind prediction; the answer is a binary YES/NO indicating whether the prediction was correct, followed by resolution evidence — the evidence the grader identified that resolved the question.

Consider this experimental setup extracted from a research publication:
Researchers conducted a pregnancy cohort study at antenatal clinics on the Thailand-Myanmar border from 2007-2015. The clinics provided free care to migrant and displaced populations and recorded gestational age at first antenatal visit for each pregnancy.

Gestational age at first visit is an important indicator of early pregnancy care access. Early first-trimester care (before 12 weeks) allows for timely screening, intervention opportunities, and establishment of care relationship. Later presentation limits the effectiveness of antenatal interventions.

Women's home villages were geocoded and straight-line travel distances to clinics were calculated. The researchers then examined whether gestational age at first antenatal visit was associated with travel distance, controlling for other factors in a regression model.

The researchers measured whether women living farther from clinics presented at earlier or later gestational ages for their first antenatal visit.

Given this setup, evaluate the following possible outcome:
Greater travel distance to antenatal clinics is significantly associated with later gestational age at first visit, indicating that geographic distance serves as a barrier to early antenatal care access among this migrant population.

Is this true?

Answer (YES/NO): YES